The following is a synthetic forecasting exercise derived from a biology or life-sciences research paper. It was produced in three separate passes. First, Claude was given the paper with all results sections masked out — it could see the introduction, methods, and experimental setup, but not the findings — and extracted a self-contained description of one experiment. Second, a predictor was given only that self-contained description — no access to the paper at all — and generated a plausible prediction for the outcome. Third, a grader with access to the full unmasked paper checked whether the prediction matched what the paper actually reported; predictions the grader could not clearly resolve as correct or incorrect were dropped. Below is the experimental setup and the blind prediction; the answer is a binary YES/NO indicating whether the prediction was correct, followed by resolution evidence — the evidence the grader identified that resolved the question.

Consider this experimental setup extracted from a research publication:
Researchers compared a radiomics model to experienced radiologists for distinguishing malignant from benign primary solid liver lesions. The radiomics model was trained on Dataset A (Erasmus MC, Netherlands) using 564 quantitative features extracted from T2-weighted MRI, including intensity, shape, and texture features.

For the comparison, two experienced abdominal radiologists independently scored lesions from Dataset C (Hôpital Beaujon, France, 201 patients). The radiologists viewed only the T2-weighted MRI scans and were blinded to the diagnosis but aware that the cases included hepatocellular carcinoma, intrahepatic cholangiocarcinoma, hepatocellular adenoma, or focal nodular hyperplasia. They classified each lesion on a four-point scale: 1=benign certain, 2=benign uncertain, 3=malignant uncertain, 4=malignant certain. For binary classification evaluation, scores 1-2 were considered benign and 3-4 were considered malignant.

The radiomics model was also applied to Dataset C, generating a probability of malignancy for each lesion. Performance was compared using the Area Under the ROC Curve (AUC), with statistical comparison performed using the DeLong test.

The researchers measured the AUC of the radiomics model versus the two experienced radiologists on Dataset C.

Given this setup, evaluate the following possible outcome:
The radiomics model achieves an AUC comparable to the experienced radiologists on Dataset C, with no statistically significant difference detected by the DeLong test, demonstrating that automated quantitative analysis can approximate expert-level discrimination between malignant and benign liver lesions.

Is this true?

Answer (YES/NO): NO